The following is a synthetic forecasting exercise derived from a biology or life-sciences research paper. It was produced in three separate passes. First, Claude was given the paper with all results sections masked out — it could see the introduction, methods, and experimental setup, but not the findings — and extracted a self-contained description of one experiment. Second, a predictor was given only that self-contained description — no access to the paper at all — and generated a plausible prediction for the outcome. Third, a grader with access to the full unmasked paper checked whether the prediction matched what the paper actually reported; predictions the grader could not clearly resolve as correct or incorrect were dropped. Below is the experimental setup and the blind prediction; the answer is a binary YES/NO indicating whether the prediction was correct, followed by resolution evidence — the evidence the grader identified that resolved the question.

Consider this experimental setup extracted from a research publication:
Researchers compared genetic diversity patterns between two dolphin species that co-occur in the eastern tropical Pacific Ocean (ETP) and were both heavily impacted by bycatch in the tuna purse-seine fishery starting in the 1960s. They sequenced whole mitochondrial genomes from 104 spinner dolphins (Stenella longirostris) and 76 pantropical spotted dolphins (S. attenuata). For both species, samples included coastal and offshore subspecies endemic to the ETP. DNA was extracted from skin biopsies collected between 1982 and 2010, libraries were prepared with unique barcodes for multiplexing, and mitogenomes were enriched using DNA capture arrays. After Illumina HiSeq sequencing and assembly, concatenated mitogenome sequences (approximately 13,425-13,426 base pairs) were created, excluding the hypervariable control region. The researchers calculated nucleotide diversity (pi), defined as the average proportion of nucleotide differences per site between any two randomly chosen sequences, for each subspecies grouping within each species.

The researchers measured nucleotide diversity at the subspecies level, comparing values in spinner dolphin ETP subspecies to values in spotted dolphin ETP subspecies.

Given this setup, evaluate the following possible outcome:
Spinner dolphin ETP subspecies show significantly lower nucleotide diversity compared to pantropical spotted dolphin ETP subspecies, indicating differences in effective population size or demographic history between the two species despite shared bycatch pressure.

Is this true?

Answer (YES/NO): YES